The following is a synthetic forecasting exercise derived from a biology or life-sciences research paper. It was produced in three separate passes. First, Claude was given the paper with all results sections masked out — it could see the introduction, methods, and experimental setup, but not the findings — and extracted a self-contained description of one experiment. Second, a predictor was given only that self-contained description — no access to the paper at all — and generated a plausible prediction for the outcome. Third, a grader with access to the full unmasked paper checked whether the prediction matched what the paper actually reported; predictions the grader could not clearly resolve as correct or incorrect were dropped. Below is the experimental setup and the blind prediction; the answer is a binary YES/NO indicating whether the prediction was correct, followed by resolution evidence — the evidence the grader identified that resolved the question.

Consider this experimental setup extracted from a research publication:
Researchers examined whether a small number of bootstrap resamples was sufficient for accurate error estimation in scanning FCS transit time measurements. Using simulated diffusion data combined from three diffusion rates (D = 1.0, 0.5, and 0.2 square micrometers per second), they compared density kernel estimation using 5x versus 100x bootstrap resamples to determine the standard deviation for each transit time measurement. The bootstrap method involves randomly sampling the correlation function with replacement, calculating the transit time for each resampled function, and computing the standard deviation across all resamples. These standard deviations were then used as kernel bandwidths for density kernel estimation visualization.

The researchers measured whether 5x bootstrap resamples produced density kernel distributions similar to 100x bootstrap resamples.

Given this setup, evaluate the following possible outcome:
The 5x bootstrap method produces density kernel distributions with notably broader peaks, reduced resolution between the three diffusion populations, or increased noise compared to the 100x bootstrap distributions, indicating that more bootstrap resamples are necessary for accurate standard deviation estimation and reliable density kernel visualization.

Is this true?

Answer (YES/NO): NO